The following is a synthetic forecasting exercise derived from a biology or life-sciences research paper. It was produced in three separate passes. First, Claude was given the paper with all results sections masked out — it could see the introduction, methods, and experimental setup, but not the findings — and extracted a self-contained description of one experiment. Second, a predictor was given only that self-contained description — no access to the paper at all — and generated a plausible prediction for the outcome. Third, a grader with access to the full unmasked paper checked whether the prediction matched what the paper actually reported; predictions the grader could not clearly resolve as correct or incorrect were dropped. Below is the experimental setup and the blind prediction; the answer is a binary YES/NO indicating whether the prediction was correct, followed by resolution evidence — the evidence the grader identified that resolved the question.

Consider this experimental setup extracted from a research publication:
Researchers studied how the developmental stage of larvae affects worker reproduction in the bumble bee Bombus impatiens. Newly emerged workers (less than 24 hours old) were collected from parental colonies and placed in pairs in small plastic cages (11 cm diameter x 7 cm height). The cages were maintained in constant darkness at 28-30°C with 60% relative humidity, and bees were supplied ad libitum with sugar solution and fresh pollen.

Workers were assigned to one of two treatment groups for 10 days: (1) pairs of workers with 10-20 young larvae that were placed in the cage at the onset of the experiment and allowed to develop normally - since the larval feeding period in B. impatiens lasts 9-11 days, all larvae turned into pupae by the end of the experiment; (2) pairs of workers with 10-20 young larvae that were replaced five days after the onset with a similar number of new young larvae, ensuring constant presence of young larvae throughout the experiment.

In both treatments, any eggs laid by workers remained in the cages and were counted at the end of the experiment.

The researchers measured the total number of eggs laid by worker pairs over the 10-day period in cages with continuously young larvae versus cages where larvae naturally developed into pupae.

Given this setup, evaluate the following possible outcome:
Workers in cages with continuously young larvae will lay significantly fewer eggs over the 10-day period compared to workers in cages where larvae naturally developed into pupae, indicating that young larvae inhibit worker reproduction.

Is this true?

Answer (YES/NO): YES